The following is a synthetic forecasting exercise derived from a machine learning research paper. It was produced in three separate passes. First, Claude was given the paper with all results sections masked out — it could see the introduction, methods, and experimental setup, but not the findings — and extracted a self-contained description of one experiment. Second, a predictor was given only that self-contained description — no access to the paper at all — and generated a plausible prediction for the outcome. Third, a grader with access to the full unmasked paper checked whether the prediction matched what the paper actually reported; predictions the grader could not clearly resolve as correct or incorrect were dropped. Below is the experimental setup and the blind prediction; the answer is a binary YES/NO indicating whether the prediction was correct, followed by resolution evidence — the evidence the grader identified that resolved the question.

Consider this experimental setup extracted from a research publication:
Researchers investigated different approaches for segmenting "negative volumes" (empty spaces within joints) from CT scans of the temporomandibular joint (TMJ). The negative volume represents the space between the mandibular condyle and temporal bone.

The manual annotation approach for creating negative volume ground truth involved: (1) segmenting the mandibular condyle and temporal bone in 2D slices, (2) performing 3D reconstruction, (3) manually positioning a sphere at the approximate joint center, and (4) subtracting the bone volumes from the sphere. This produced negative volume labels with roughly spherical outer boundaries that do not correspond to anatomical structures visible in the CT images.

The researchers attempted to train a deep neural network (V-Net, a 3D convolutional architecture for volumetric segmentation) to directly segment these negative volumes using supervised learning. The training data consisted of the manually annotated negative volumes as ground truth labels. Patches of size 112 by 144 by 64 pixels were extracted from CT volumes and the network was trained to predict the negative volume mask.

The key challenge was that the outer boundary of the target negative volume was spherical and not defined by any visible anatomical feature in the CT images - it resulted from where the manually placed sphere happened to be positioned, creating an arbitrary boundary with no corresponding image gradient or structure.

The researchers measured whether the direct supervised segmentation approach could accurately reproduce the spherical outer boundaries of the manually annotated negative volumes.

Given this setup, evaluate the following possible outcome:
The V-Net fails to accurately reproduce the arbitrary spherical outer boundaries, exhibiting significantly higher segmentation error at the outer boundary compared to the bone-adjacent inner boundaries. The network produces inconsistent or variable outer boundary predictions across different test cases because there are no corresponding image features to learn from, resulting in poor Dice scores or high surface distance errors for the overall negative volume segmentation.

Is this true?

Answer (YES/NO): YES